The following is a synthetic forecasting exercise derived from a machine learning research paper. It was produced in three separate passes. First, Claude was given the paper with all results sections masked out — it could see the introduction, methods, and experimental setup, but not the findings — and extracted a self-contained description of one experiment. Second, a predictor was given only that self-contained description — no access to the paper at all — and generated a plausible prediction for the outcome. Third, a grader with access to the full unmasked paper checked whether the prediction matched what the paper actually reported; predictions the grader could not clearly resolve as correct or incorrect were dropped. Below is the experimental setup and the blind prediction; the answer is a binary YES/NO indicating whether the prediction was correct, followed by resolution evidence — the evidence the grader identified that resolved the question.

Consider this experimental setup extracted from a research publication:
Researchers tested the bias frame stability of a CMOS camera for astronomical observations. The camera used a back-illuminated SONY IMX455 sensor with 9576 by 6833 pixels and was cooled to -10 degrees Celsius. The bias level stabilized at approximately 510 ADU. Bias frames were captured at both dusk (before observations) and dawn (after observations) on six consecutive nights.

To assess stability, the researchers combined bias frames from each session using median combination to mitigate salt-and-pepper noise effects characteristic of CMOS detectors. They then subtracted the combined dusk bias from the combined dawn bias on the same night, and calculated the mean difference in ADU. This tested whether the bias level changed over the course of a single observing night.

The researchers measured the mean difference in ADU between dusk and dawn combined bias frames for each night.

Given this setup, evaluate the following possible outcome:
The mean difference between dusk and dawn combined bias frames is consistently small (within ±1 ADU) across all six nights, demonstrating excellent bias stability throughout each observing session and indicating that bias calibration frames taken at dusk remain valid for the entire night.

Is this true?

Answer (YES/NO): YES